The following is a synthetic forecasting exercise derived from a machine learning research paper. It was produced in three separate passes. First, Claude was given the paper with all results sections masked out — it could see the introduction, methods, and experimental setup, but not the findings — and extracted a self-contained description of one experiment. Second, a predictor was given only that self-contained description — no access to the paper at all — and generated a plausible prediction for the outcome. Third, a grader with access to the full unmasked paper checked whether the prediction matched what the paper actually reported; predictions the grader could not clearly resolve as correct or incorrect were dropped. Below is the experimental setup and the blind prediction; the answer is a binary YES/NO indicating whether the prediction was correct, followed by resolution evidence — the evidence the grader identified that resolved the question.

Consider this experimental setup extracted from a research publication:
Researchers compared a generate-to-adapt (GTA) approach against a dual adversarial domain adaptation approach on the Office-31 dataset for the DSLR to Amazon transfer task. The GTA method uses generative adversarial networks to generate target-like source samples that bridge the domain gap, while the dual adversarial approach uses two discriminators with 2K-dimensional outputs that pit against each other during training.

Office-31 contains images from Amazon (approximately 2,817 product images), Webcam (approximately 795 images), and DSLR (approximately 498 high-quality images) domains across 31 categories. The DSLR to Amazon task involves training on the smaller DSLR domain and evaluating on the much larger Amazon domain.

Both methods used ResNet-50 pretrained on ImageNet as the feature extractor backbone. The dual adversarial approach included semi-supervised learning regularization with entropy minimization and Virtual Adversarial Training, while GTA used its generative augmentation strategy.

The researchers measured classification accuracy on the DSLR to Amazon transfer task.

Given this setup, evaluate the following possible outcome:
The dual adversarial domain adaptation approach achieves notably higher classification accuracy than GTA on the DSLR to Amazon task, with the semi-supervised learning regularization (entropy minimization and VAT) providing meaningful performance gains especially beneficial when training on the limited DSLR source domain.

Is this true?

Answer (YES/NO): NO